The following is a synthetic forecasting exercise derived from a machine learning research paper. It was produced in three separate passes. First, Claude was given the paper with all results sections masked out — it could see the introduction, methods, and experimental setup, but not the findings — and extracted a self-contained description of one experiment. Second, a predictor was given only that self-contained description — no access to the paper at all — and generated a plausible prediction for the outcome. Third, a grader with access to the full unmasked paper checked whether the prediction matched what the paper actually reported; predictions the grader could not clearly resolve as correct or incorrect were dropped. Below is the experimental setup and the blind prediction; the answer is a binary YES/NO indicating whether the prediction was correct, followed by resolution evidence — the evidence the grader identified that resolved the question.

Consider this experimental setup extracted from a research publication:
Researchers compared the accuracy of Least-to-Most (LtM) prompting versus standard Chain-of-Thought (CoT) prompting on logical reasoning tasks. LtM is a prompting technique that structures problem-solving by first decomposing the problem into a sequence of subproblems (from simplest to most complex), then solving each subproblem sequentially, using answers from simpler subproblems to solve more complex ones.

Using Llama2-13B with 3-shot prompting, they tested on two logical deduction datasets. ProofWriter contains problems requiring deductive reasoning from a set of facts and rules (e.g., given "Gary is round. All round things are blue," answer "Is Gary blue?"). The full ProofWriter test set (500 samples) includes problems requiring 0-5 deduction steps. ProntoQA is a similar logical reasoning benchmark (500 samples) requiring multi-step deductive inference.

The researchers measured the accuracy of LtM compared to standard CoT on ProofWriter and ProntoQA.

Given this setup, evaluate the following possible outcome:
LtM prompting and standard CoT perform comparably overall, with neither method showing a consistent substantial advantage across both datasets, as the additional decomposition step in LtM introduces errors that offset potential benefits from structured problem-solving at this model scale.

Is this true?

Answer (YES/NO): NO